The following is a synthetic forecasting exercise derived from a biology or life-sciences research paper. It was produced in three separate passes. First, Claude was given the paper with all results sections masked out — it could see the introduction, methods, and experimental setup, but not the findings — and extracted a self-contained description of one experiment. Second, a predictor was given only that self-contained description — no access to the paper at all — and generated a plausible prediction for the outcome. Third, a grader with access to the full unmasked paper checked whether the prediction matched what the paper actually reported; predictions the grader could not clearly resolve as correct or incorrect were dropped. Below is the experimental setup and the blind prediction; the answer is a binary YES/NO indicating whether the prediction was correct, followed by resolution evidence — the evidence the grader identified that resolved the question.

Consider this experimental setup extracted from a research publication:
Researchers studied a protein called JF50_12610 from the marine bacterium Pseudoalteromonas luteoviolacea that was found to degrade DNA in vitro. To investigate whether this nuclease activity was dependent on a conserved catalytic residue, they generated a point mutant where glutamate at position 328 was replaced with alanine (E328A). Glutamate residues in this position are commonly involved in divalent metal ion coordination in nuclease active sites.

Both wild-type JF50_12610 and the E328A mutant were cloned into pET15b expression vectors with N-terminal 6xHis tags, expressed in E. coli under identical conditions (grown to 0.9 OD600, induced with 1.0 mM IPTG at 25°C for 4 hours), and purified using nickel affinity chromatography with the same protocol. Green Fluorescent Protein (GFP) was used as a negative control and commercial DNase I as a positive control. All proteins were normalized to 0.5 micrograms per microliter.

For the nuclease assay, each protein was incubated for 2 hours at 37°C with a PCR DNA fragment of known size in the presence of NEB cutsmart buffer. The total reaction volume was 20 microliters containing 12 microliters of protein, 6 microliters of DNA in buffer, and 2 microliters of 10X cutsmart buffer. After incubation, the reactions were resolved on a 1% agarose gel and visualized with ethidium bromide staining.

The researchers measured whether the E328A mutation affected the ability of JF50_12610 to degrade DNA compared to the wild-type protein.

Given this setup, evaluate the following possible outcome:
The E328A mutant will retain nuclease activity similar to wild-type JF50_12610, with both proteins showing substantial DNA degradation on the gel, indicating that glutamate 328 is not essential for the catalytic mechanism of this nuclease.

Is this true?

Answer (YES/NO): YES